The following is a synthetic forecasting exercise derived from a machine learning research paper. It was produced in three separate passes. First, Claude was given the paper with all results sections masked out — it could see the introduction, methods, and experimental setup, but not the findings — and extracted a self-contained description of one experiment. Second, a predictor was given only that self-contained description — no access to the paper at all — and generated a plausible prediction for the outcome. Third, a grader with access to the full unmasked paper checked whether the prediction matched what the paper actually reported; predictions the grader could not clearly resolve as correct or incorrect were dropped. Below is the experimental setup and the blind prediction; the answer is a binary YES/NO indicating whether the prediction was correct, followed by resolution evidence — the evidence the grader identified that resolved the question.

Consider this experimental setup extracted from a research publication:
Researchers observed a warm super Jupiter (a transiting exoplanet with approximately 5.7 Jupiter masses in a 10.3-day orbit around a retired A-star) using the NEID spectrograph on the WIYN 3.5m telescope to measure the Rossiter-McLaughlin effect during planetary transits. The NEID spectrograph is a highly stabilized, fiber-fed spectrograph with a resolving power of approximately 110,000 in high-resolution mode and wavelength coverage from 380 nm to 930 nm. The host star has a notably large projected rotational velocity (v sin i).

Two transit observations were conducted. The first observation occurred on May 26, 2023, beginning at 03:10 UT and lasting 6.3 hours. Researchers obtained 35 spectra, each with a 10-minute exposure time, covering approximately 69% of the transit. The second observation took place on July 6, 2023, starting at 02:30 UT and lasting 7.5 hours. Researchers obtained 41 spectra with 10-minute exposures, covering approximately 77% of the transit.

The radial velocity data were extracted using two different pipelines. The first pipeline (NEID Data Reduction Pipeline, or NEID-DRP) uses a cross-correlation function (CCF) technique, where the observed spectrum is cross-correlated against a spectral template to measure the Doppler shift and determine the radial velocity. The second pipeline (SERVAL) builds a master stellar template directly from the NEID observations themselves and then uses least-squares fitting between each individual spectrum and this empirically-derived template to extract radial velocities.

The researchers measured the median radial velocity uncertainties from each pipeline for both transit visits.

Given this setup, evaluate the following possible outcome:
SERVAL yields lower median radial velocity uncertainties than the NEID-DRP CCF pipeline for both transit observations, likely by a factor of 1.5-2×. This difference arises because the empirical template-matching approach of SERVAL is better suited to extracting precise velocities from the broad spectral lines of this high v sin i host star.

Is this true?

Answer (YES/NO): YES